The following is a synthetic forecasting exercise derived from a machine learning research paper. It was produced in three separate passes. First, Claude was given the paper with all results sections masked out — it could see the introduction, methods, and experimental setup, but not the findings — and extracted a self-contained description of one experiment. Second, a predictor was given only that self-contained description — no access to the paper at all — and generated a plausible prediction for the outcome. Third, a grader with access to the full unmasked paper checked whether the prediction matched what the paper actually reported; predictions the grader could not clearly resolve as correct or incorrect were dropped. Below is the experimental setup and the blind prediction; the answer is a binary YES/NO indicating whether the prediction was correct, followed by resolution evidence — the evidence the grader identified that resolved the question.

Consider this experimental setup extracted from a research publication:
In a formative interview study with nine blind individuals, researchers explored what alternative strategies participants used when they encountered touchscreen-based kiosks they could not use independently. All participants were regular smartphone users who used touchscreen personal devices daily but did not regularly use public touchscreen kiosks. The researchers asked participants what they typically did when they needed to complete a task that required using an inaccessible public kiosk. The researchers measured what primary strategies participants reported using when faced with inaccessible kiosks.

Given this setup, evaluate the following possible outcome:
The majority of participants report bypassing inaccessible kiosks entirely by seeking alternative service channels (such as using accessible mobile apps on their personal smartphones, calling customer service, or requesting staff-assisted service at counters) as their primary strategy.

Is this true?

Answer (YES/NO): NO